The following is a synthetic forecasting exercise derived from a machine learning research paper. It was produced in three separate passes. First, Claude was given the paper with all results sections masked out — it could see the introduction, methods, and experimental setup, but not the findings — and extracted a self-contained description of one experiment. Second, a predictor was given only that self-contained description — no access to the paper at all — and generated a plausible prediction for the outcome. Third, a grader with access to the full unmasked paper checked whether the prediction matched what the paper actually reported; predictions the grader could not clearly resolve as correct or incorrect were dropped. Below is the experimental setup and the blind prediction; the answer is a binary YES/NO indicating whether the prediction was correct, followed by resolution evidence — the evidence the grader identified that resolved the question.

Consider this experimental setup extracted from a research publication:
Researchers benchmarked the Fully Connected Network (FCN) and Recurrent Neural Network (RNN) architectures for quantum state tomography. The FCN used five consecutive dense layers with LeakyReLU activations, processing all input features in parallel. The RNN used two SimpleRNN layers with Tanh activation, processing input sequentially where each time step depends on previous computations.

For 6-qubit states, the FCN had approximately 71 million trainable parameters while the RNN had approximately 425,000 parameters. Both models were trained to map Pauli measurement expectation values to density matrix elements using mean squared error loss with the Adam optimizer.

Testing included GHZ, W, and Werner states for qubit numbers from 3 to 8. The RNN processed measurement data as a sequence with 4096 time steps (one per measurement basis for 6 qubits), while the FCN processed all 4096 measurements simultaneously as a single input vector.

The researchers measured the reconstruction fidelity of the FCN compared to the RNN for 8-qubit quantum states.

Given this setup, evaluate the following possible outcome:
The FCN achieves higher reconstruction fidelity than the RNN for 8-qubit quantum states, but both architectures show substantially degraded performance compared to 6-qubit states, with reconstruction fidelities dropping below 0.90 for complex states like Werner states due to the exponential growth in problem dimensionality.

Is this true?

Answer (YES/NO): NO